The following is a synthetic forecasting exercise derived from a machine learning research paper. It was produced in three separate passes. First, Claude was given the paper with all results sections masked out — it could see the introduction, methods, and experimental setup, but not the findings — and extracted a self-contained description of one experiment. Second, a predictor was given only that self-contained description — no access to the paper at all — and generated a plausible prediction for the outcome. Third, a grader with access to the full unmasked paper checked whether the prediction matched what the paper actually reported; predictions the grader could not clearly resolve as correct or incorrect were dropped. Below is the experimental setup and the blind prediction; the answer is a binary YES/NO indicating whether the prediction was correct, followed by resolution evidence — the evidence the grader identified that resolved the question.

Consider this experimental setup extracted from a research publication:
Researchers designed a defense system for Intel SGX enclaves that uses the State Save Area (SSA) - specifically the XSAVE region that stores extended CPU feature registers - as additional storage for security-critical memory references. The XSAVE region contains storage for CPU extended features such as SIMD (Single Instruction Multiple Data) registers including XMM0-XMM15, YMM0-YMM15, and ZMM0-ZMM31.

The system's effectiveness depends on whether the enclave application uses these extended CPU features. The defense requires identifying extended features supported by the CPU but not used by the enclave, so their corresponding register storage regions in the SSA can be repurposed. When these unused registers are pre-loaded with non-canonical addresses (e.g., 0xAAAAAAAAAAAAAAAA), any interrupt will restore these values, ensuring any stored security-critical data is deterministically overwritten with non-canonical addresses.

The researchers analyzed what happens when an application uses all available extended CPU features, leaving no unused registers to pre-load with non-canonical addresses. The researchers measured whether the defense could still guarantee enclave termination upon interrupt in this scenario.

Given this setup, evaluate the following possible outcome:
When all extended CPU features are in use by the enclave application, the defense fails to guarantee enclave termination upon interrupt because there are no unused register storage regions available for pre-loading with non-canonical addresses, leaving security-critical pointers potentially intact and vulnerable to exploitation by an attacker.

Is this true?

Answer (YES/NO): NO